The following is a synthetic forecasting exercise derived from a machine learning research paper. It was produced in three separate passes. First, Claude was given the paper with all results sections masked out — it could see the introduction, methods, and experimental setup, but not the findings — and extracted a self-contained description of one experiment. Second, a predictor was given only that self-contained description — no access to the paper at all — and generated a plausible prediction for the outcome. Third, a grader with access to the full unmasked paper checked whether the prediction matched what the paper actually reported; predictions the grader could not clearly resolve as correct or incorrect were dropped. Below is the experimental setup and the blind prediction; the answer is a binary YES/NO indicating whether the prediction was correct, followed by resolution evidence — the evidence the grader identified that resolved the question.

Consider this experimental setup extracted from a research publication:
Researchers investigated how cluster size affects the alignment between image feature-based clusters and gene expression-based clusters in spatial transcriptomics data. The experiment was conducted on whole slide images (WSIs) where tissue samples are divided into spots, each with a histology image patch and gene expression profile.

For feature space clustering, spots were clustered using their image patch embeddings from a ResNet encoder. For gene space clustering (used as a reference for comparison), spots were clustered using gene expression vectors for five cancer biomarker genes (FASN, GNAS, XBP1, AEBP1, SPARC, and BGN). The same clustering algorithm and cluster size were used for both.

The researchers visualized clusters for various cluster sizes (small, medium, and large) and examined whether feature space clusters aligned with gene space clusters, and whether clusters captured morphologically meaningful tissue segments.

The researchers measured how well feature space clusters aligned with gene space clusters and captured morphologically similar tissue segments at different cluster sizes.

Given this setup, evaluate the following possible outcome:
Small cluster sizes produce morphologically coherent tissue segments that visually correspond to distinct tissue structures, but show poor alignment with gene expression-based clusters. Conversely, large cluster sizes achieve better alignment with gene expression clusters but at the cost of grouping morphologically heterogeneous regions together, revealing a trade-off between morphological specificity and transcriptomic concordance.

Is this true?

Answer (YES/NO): NO